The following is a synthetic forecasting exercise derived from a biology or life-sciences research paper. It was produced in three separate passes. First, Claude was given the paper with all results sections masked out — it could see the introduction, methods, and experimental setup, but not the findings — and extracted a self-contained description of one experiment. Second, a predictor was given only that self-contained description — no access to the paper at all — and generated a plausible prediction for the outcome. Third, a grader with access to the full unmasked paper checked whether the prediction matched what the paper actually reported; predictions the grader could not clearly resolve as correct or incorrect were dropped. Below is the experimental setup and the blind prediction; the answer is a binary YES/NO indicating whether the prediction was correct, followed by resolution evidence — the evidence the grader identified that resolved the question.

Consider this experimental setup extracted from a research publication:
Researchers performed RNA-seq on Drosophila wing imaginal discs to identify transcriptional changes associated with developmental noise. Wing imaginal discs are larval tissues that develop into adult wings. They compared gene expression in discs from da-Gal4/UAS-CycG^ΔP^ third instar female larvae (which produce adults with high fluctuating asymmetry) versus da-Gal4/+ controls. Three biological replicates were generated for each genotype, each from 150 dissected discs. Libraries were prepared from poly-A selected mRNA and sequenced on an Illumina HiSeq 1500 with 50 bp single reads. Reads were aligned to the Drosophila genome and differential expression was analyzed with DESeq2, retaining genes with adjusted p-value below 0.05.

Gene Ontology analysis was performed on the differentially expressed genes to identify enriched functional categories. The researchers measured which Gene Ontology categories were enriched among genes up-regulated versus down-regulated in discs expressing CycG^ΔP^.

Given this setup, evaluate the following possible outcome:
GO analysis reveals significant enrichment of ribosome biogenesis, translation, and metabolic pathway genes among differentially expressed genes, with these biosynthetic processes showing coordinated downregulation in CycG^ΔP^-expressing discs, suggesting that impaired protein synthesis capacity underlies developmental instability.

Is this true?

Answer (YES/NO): NO